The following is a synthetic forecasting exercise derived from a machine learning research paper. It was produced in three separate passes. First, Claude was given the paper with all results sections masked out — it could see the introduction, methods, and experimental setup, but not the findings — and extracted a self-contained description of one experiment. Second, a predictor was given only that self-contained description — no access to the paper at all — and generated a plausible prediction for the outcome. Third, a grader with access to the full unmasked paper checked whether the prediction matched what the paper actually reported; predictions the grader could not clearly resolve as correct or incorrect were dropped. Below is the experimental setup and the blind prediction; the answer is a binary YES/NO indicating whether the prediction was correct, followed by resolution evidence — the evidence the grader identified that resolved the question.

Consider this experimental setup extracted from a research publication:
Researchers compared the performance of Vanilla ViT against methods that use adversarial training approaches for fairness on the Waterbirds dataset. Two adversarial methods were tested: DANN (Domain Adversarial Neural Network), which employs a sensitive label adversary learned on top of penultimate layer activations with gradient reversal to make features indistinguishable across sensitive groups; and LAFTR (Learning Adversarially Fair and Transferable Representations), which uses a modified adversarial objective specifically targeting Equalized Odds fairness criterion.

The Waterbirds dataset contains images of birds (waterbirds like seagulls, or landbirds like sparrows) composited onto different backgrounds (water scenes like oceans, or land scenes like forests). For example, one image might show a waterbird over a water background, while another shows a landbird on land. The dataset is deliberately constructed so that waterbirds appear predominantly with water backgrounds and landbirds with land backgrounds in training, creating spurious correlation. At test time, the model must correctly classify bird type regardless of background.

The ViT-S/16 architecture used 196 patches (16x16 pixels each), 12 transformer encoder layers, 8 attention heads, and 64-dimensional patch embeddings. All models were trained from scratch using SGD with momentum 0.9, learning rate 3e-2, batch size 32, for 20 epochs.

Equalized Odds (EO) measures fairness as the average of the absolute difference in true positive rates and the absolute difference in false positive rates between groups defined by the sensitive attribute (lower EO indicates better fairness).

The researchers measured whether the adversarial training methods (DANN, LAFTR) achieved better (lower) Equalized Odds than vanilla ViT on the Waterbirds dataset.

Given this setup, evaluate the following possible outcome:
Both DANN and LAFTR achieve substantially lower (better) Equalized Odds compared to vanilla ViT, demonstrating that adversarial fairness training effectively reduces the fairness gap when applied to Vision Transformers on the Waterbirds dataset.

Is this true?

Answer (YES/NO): NO